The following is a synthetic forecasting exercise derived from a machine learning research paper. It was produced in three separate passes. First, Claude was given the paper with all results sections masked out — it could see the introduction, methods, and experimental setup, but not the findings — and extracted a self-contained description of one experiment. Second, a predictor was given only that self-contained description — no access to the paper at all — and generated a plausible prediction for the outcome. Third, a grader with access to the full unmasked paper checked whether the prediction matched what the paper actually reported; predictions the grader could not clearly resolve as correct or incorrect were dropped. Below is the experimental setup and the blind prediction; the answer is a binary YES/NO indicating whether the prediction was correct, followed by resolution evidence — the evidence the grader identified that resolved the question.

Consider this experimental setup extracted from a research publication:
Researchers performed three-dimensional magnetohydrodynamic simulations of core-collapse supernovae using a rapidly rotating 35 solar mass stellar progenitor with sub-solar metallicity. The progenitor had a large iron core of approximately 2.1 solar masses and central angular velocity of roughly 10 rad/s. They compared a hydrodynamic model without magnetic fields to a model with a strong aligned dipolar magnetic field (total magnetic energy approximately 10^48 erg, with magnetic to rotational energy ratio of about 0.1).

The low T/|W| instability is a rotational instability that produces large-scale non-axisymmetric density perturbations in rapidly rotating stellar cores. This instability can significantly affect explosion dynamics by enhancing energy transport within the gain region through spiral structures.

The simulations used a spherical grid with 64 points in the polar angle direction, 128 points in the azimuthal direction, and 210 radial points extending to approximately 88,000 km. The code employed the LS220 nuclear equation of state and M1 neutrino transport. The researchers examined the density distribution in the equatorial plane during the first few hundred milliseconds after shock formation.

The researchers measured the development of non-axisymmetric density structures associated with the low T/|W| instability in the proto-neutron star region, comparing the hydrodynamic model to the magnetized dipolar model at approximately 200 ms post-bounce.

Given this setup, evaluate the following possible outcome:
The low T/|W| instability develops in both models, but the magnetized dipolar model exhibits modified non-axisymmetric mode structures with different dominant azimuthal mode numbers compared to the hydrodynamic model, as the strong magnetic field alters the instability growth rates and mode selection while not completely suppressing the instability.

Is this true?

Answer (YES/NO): NO